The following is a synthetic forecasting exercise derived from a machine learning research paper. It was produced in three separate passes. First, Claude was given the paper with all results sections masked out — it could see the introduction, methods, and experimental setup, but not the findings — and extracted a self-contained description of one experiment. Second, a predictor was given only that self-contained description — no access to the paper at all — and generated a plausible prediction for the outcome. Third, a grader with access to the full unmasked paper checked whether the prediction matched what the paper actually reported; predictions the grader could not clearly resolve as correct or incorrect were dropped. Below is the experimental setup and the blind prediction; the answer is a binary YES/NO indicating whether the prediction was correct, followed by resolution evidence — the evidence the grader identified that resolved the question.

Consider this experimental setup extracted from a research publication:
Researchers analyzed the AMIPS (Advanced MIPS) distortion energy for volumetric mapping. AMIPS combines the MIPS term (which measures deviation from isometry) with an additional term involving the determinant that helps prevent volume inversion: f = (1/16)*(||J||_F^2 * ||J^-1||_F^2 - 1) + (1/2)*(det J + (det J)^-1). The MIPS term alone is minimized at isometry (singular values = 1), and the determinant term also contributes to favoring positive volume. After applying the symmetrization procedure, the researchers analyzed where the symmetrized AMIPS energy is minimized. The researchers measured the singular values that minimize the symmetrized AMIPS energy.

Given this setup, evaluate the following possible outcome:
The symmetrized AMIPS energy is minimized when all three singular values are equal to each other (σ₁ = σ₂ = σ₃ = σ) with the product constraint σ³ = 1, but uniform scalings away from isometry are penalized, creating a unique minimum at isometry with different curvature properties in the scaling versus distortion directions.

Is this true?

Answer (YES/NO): NO